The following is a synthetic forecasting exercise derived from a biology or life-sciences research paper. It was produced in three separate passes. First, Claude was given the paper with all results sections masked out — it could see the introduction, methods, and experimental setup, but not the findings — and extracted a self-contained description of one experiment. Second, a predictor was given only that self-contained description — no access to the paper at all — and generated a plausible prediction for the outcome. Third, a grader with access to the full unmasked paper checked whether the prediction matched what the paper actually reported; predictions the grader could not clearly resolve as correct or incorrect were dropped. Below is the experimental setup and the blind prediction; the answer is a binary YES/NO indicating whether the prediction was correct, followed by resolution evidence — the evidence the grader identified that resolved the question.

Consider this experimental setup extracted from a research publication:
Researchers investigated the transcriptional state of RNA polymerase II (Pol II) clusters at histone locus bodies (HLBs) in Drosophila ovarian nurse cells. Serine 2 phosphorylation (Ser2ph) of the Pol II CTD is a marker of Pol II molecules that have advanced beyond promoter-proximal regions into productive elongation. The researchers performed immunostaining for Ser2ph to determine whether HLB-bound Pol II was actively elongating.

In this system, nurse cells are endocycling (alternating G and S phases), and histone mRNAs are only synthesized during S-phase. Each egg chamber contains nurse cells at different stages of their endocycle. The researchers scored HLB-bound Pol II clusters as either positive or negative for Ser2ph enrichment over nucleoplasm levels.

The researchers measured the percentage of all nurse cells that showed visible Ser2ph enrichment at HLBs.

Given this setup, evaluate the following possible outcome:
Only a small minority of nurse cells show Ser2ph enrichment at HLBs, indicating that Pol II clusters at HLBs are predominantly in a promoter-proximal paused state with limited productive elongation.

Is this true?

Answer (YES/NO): YES